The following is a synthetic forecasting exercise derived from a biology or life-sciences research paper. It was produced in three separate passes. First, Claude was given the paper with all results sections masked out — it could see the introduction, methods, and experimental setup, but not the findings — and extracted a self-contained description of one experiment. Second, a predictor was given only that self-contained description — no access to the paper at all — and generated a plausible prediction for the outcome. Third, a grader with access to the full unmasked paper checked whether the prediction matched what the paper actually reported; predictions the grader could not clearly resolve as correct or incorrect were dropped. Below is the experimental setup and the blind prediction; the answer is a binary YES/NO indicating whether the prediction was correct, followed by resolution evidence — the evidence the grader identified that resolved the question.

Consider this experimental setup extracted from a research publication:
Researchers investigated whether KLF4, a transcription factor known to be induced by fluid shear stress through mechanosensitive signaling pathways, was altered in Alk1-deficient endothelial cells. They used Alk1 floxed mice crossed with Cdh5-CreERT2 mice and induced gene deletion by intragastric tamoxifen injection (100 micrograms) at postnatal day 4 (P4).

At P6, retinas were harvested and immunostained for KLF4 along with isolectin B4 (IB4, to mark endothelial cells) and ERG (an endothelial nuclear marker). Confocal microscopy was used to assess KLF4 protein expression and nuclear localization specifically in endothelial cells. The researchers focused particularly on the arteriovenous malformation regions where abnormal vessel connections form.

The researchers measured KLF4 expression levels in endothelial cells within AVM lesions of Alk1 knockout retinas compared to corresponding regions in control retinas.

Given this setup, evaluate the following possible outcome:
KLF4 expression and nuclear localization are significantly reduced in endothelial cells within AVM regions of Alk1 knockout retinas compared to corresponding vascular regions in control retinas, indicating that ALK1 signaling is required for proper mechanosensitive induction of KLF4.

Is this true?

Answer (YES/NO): NO